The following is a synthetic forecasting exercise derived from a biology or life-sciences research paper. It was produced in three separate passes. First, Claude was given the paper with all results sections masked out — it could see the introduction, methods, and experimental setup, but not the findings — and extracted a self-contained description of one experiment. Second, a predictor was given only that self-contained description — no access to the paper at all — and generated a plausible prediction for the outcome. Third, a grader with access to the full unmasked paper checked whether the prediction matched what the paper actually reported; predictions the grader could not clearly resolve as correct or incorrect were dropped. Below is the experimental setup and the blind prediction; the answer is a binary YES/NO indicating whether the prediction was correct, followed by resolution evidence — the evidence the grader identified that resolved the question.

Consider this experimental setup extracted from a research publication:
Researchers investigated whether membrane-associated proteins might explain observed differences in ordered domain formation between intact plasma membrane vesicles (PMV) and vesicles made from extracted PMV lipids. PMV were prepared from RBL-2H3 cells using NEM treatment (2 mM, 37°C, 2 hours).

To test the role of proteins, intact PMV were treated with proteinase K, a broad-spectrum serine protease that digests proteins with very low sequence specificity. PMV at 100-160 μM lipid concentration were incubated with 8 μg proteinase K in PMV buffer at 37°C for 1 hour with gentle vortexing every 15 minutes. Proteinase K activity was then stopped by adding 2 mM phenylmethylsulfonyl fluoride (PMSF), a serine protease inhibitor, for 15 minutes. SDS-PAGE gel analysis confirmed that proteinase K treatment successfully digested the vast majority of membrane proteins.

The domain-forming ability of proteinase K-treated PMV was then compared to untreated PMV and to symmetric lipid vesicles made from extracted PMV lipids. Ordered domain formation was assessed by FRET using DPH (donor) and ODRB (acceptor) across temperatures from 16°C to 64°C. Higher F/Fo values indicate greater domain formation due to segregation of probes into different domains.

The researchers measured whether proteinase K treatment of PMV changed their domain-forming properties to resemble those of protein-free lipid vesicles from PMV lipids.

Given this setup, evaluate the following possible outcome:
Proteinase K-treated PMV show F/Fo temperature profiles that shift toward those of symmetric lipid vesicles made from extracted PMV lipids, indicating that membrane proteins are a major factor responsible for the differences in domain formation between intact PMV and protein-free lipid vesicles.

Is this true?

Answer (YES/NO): NO